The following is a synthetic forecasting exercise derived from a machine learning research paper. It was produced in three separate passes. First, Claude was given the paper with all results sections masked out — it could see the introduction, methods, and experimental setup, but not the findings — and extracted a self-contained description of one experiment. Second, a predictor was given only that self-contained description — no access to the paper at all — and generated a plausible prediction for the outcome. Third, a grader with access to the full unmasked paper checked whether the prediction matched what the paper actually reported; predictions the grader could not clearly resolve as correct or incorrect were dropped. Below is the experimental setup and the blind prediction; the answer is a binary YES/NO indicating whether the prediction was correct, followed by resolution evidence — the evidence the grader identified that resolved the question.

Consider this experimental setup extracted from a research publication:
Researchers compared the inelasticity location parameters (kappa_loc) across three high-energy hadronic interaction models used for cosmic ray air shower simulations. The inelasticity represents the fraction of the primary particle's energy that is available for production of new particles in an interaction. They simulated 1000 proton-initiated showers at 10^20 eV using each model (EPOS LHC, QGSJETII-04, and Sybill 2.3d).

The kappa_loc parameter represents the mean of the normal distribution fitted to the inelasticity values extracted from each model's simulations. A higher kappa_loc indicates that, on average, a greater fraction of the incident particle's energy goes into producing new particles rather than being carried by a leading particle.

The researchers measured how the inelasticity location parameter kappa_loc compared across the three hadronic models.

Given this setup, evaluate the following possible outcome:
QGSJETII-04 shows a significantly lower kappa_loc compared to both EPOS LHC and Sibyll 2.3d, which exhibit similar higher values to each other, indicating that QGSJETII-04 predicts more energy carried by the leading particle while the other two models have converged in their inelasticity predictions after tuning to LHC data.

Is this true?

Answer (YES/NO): NO